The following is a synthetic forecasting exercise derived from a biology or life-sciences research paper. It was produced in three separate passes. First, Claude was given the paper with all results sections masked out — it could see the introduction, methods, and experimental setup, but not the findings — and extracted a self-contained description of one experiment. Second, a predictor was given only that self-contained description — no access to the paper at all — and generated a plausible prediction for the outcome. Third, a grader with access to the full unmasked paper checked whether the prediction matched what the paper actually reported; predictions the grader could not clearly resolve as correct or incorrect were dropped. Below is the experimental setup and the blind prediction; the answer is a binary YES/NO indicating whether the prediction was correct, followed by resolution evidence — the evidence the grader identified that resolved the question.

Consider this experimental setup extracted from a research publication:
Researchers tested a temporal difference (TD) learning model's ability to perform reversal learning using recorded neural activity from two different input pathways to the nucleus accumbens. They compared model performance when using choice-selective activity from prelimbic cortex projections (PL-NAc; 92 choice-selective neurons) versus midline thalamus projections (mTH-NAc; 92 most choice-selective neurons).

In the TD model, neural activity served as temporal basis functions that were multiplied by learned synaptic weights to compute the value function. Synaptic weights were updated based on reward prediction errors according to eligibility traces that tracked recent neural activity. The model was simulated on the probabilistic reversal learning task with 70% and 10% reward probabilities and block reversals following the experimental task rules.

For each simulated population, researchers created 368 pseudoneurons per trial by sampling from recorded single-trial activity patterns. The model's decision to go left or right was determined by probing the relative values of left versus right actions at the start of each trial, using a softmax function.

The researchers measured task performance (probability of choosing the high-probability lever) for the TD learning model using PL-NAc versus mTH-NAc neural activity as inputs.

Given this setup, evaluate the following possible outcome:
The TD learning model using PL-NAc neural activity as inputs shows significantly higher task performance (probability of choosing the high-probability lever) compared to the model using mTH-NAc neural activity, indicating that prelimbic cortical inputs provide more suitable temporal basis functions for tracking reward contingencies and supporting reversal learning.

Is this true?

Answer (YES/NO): YES